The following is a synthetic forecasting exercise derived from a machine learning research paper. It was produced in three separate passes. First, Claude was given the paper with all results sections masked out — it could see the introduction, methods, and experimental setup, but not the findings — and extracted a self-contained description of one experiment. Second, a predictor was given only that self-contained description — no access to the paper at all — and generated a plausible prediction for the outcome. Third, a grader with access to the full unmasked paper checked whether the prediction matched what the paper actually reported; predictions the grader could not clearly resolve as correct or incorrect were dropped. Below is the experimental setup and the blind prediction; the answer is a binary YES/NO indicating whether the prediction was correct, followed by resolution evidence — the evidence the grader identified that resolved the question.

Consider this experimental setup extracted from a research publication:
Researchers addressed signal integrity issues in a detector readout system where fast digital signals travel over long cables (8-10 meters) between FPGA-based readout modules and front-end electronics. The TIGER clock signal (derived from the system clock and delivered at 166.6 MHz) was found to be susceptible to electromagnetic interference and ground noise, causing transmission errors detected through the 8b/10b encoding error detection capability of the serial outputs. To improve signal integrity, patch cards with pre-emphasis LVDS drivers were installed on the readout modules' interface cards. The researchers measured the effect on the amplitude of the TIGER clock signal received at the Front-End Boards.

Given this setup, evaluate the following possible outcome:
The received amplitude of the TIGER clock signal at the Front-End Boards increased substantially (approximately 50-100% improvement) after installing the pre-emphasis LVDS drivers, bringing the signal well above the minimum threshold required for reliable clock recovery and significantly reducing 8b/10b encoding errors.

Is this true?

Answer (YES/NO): NO